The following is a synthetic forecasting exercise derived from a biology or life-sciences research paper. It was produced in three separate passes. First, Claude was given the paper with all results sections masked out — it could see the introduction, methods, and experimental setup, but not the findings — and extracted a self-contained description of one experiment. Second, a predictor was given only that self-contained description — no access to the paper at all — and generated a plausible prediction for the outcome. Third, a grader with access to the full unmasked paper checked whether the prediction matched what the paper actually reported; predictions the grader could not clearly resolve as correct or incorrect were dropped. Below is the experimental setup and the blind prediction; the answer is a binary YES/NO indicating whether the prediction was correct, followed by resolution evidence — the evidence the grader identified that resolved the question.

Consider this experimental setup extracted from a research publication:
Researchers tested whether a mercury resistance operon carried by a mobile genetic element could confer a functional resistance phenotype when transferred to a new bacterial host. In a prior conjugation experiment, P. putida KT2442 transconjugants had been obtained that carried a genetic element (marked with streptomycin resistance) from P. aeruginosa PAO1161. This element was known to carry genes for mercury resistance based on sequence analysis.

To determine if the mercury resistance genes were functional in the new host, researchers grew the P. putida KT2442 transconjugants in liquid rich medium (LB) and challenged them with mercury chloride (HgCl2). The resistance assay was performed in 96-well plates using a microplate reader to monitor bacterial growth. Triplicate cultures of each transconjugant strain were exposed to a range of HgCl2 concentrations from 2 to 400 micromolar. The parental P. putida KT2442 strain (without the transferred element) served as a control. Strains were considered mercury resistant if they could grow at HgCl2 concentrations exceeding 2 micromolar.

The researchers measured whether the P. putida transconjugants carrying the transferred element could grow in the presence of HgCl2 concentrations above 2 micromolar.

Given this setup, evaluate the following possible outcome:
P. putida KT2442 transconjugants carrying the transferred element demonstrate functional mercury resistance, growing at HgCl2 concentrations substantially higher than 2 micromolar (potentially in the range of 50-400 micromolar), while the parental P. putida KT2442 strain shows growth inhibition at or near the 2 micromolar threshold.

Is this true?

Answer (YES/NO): YES